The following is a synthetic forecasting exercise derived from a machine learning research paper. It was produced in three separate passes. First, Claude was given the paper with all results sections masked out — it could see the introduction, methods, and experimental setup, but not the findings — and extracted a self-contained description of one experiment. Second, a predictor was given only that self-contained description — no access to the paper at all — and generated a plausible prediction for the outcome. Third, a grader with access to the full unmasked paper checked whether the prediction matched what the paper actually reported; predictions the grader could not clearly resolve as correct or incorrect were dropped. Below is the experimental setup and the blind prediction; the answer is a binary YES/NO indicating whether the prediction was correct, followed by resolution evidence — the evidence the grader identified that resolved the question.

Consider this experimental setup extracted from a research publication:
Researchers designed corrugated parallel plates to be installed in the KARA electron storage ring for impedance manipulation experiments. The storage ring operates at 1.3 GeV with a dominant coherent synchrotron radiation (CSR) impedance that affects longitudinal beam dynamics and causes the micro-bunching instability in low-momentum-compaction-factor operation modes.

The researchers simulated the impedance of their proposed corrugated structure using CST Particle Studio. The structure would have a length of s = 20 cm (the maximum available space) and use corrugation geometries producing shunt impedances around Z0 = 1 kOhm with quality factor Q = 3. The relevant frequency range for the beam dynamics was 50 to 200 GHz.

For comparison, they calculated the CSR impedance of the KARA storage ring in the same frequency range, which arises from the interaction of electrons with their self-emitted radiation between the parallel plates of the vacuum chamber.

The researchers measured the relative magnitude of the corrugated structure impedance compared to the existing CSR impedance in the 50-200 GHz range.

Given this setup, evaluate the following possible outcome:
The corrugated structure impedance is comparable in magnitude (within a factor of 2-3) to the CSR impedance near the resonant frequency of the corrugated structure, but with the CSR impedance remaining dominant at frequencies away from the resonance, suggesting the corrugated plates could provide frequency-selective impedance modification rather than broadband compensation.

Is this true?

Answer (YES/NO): NO